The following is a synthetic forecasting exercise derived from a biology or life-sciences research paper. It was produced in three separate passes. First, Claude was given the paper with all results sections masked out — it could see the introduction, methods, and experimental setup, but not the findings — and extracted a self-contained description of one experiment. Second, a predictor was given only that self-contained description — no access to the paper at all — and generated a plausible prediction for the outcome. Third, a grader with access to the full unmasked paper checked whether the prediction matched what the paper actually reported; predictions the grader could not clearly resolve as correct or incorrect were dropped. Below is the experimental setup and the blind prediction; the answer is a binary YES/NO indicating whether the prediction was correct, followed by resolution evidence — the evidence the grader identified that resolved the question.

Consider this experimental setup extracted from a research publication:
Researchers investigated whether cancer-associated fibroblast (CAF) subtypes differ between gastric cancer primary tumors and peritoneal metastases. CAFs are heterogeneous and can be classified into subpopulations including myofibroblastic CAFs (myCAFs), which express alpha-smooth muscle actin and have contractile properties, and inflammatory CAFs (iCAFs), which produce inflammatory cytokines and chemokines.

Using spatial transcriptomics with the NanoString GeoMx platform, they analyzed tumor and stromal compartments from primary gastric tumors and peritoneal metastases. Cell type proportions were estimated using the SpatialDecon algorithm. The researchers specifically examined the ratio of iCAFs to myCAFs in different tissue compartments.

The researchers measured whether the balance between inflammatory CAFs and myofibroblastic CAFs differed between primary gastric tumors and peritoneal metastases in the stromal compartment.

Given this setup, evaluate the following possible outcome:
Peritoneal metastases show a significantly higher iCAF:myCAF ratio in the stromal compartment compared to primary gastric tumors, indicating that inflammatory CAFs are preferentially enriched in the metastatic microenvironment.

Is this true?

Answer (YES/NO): NO